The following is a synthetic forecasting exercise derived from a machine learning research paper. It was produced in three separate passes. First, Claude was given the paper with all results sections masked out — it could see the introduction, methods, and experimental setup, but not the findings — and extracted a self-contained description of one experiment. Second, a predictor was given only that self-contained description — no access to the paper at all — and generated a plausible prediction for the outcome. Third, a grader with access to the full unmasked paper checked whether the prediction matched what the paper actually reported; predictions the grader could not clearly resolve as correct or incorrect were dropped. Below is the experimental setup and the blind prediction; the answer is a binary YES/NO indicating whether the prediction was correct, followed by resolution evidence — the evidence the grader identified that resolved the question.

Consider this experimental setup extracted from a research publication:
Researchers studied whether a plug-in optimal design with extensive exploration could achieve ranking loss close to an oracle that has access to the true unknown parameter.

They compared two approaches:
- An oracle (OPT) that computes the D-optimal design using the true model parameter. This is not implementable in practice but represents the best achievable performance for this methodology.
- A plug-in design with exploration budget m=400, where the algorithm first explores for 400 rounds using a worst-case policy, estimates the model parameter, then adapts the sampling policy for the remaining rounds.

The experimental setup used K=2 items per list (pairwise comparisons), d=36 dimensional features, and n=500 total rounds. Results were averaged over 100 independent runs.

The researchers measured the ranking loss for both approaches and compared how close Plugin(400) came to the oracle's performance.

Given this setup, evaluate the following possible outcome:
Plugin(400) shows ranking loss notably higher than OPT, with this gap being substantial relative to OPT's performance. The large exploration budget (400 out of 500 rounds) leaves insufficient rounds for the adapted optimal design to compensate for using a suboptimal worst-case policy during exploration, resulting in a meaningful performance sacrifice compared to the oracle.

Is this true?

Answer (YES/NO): YES